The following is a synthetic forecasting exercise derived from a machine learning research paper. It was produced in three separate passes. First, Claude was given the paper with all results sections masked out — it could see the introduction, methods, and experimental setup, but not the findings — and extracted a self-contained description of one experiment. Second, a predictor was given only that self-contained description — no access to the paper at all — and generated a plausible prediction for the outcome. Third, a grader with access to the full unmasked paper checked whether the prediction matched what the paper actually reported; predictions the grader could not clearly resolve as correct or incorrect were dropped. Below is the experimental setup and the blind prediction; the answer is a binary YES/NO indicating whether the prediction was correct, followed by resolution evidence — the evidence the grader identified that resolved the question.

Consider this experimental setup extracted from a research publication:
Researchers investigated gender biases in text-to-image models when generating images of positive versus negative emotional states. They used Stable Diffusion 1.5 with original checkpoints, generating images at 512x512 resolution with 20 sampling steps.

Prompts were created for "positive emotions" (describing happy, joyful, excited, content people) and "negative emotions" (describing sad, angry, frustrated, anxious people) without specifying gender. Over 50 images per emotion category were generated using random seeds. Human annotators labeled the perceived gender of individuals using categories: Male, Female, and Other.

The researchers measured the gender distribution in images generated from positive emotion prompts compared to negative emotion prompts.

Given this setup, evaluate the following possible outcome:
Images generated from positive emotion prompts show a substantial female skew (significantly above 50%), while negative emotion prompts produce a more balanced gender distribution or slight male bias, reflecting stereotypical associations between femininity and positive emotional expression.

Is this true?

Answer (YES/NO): NO